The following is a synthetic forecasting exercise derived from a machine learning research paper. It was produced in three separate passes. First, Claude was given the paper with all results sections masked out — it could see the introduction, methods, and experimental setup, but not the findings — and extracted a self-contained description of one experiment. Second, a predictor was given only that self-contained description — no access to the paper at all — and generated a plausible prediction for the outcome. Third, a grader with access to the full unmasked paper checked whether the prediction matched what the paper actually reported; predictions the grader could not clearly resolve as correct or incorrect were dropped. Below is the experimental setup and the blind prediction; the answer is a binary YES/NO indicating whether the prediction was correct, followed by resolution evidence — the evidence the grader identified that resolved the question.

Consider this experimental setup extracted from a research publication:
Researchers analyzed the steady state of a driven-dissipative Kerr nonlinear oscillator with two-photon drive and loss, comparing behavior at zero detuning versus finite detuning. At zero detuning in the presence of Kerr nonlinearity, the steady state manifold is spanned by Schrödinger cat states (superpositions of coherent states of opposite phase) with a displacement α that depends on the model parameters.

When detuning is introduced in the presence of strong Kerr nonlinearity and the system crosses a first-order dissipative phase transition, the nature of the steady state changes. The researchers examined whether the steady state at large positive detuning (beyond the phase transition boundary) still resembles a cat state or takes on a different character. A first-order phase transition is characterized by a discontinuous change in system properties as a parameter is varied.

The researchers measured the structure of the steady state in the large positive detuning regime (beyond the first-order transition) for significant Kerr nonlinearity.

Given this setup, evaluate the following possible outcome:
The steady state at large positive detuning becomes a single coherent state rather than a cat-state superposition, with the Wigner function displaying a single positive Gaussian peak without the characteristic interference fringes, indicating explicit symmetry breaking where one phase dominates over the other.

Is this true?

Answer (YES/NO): NO